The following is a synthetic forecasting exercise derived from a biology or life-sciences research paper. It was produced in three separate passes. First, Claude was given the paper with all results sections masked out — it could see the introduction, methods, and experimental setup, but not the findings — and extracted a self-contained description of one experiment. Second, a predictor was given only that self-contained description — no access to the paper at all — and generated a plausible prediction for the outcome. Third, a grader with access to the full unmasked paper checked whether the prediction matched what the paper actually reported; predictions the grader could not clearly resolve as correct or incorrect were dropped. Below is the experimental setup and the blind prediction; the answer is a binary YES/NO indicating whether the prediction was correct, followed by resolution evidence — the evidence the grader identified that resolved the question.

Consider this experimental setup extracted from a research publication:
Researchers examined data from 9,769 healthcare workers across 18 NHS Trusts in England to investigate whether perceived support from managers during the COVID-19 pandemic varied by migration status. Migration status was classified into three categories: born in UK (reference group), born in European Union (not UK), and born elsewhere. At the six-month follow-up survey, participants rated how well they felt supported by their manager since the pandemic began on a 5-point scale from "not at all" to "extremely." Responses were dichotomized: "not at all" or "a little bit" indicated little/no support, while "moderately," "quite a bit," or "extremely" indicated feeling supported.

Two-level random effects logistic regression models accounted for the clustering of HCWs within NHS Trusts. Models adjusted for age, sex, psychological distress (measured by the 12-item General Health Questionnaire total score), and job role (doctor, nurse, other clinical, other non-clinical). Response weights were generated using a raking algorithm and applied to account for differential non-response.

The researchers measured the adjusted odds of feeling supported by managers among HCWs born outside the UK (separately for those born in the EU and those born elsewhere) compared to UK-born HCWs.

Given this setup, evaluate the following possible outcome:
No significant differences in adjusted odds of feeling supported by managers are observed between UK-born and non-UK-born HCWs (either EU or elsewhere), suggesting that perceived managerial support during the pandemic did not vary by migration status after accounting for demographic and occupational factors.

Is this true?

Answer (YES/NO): YES